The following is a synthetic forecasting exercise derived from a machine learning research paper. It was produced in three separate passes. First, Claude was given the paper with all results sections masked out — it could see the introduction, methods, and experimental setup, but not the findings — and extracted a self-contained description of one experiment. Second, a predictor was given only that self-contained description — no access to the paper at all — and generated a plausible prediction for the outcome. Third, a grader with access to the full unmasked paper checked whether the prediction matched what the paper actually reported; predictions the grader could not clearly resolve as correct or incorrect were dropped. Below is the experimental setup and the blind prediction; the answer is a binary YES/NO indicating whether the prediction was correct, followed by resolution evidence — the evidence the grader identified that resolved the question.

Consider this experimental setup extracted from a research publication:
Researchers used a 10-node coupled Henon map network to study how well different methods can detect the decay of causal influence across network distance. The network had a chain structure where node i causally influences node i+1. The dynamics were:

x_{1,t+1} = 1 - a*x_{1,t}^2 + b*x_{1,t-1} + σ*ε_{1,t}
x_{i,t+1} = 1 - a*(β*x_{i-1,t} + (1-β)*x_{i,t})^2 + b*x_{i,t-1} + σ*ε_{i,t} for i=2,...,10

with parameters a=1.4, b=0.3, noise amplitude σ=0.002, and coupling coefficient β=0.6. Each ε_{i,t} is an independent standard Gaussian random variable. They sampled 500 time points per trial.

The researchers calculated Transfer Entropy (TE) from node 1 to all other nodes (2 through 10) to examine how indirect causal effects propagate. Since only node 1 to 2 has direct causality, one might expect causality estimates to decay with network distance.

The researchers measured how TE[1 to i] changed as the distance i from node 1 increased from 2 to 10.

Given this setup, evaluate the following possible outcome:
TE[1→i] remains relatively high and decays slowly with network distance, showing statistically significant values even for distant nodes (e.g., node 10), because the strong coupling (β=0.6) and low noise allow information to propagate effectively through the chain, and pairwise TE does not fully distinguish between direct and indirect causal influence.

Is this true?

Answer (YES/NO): NO